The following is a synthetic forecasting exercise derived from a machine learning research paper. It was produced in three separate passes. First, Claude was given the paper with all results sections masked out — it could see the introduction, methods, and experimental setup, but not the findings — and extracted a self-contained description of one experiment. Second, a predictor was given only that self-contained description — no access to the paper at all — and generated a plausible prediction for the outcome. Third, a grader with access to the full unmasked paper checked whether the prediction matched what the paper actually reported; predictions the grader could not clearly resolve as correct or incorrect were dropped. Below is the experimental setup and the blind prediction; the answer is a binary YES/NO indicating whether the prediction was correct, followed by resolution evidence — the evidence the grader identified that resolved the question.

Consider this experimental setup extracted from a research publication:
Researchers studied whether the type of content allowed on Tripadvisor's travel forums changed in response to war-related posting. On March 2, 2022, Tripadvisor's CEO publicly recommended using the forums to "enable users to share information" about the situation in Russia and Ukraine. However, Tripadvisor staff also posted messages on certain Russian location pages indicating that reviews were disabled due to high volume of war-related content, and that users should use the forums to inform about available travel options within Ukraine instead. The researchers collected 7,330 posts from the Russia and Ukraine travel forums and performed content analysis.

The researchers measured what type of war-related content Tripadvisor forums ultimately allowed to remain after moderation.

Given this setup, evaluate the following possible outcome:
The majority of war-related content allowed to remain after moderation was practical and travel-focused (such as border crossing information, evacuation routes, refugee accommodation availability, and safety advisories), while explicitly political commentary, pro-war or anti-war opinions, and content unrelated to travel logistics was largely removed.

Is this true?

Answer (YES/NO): NO